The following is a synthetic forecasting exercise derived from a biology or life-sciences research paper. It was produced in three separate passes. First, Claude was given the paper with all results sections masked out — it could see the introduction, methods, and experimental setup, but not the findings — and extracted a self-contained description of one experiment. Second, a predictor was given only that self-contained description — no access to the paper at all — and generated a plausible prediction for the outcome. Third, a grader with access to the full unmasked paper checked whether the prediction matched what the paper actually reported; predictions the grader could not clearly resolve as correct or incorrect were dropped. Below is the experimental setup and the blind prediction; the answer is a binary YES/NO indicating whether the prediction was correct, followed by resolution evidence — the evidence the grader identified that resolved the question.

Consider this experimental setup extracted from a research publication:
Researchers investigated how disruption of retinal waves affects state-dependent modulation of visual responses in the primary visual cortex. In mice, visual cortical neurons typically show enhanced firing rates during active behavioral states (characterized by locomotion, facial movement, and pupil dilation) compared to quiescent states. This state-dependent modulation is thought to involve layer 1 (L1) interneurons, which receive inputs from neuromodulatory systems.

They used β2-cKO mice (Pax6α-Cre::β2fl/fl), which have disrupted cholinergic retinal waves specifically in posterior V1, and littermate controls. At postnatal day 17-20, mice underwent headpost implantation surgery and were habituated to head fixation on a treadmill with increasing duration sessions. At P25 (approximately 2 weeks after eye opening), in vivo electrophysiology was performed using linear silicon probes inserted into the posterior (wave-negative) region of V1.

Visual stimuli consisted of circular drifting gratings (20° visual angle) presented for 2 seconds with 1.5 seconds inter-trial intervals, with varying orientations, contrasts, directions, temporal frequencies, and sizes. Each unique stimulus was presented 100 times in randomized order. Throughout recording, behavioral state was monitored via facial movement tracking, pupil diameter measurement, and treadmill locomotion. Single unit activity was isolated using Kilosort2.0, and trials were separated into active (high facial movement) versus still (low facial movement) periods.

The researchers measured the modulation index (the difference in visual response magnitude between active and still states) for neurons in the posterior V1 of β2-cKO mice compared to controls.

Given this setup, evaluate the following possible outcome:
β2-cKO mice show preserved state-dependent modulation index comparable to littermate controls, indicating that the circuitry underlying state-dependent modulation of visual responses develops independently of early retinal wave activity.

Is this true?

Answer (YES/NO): NO